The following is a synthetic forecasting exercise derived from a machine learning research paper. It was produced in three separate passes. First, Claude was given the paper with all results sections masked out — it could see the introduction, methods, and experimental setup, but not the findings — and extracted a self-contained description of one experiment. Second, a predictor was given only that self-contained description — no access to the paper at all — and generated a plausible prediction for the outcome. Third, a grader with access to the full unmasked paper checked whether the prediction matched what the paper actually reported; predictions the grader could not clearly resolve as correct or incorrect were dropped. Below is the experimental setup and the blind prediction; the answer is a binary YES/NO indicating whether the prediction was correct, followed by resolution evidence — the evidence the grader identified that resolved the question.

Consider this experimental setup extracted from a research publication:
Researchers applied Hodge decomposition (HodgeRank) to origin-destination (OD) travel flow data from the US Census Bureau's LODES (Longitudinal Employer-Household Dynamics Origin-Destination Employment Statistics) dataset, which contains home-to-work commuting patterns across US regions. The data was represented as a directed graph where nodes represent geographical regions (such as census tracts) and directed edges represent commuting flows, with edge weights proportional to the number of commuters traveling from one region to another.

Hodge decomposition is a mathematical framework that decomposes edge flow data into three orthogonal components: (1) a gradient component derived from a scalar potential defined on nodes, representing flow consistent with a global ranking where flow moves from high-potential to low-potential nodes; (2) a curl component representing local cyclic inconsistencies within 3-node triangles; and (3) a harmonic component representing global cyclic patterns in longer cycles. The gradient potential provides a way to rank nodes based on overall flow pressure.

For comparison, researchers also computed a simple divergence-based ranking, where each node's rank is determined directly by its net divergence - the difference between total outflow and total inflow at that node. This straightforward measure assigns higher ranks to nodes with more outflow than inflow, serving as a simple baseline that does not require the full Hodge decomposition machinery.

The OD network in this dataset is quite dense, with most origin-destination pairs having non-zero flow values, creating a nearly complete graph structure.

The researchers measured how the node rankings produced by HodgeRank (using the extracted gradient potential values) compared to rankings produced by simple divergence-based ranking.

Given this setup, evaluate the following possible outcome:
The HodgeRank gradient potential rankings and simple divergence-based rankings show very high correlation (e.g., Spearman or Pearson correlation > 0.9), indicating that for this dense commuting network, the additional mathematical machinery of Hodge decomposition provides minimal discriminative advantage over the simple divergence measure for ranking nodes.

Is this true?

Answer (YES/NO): YES